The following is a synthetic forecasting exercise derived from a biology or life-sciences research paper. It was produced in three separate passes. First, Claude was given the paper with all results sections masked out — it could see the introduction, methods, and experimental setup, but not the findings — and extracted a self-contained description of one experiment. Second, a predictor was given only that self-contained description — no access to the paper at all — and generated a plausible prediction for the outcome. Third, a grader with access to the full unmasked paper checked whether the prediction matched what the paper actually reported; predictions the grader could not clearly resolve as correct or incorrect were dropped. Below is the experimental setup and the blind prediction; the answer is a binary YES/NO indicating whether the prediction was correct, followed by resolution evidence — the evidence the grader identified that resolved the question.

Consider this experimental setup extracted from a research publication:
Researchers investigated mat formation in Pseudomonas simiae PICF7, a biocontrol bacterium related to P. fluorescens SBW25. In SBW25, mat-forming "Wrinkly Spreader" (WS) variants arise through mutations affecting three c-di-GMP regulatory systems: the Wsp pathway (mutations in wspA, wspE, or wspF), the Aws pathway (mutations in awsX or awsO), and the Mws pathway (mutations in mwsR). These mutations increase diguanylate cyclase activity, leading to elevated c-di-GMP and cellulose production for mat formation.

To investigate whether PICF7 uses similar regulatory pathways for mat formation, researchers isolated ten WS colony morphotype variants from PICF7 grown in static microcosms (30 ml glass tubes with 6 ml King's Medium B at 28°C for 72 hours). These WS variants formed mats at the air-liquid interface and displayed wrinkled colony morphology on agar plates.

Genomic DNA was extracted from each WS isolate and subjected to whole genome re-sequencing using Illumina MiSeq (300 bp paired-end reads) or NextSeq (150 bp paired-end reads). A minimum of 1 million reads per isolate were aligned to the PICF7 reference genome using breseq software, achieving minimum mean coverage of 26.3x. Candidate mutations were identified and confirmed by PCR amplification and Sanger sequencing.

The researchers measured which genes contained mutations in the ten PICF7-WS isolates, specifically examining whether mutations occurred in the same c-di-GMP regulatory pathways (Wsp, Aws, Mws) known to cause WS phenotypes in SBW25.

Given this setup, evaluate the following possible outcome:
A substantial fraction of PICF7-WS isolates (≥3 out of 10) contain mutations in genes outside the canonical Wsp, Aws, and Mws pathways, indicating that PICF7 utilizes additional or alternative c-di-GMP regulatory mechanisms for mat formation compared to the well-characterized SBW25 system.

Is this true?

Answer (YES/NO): NO